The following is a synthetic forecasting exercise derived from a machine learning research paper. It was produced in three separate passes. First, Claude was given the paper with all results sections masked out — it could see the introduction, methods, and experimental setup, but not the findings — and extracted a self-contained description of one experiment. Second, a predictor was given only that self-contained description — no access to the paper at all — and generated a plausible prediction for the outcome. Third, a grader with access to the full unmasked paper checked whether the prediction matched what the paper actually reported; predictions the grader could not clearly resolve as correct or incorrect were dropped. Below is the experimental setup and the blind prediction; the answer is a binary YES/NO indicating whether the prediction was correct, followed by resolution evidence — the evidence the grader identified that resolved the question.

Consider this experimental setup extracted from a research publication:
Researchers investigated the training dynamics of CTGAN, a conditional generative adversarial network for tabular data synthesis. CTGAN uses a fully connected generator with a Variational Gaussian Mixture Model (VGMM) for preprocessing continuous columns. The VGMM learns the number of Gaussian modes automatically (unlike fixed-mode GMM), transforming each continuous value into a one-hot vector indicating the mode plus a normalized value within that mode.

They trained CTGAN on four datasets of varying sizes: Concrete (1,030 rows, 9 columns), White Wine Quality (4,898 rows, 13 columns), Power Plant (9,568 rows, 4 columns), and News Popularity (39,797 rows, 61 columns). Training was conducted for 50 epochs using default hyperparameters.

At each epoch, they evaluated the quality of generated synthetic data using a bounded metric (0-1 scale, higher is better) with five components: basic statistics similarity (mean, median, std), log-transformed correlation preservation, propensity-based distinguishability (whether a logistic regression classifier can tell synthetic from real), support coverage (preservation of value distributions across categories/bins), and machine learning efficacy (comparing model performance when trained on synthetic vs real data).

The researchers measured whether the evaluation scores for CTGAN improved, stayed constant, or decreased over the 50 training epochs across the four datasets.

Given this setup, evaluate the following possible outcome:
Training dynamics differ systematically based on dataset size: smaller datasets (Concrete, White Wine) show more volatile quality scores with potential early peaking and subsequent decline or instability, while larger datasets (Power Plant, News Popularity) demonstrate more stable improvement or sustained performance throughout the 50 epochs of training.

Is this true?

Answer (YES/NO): NO